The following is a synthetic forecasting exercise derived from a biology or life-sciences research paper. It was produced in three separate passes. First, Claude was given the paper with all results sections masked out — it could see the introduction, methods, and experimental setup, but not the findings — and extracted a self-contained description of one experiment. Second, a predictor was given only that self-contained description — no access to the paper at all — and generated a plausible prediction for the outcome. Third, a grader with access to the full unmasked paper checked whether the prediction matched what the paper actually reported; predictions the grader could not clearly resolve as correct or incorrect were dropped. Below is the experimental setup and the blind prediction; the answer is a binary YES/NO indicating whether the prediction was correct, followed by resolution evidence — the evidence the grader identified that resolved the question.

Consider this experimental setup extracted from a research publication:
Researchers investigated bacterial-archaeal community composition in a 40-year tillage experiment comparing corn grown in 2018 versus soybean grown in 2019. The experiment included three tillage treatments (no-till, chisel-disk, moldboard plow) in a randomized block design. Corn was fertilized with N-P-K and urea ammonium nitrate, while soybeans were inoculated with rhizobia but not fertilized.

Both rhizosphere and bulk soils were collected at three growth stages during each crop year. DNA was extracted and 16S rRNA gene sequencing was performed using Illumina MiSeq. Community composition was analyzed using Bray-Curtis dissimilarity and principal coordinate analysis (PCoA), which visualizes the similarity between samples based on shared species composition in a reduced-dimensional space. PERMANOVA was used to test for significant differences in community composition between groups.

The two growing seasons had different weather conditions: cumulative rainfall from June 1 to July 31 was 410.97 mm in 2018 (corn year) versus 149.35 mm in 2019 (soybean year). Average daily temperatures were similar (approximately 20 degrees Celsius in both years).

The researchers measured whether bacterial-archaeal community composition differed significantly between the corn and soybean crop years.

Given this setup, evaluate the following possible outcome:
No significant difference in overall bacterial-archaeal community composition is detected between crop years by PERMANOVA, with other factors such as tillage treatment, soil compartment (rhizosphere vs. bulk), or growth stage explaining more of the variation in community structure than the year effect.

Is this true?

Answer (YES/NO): NO